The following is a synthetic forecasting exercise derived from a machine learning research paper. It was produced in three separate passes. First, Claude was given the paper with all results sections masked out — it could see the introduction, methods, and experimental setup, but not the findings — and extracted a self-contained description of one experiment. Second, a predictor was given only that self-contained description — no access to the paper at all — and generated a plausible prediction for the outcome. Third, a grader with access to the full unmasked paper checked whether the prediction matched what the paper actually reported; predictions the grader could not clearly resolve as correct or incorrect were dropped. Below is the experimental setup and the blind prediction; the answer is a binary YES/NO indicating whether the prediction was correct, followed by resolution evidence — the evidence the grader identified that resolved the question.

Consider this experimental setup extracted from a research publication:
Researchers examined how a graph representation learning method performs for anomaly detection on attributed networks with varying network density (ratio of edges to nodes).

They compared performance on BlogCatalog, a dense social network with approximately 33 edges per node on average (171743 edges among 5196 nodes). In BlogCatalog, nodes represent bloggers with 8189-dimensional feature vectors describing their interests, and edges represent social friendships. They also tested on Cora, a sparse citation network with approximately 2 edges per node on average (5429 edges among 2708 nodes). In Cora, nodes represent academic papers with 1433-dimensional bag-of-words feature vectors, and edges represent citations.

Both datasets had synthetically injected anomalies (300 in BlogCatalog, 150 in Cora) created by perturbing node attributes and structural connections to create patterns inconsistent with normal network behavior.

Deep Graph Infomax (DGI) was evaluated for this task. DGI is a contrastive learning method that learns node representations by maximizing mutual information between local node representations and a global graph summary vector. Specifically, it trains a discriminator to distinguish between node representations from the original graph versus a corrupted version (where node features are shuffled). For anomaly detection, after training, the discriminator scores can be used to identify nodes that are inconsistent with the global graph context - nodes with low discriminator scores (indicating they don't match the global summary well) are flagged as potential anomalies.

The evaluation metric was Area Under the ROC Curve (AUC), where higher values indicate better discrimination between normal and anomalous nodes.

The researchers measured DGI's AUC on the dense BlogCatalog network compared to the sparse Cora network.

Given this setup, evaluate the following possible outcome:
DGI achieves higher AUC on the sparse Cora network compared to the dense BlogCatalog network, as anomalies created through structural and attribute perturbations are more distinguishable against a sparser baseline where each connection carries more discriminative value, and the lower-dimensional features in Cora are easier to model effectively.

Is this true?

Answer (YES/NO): YES